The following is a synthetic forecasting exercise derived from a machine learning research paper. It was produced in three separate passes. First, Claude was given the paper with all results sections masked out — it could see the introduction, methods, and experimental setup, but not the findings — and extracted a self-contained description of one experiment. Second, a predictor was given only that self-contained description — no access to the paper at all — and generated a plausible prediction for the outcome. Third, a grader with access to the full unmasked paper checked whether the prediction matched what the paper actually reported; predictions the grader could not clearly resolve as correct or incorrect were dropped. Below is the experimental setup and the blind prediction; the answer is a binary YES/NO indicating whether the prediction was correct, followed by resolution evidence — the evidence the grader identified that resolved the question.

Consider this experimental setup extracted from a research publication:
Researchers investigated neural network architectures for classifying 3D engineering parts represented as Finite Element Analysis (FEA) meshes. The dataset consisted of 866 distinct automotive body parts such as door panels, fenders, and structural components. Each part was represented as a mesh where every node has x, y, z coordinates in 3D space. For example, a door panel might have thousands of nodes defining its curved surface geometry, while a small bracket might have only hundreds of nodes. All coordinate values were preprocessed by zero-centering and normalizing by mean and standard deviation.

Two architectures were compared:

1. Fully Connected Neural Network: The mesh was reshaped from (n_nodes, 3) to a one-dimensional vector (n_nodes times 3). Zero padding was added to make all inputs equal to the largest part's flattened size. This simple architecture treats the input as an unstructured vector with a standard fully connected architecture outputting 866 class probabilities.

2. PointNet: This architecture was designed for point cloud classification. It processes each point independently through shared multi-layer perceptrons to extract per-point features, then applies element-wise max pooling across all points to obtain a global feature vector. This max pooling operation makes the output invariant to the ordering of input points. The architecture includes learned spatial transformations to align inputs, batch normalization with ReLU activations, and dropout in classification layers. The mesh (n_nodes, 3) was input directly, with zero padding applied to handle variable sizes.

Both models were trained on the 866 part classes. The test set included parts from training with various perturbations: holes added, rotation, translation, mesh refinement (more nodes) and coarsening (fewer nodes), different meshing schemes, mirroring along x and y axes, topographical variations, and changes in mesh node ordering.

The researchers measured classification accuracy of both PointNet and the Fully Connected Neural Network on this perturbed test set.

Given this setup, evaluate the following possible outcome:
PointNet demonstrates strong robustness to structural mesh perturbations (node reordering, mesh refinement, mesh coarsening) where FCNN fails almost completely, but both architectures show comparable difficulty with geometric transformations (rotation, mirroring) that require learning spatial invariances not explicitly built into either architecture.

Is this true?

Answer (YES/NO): NO